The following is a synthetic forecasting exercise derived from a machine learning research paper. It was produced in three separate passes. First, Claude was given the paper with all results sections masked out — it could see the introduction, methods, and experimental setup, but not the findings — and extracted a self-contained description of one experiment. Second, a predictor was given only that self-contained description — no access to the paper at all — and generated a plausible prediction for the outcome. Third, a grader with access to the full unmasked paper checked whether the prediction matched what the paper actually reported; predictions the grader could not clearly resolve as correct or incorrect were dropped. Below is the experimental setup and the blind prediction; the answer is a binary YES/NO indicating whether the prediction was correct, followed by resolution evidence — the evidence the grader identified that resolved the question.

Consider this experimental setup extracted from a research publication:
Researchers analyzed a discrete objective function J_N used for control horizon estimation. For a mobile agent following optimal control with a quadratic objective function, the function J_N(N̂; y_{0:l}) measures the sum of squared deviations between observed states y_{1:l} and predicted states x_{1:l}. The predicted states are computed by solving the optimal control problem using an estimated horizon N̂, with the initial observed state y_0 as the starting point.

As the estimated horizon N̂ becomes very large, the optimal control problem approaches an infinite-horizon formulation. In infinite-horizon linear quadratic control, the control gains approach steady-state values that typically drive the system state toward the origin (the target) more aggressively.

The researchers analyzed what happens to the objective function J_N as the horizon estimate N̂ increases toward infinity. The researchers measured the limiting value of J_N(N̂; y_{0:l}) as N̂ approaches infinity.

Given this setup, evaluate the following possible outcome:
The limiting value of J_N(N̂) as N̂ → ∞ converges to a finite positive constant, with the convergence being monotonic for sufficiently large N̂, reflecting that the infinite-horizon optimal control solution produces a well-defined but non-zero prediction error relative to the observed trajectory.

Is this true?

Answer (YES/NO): YES